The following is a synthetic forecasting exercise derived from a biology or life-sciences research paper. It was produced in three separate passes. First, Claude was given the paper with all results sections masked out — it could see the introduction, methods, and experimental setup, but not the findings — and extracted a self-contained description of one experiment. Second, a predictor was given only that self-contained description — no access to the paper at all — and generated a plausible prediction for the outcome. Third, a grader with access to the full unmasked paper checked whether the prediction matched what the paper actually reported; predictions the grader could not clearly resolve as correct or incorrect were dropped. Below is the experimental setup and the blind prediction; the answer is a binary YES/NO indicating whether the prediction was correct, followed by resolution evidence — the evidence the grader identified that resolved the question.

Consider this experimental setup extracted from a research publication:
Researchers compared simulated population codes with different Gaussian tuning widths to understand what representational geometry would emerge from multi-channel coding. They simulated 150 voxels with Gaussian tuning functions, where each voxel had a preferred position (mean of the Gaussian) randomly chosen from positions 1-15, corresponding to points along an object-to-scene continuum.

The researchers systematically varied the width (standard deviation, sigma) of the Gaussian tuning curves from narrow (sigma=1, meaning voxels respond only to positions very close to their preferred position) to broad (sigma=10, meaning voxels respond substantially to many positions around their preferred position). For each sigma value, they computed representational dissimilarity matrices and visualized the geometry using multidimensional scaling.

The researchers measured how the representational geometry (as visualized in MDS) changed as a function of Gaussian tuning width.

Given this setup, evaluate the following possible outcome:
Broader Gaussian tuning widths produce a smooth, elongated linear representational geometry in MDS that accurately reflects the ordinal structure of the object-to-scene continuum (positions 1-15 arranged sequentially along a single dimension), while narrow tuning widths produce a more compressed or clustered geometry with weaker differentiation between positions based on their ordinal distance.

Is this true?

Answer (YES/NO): NO